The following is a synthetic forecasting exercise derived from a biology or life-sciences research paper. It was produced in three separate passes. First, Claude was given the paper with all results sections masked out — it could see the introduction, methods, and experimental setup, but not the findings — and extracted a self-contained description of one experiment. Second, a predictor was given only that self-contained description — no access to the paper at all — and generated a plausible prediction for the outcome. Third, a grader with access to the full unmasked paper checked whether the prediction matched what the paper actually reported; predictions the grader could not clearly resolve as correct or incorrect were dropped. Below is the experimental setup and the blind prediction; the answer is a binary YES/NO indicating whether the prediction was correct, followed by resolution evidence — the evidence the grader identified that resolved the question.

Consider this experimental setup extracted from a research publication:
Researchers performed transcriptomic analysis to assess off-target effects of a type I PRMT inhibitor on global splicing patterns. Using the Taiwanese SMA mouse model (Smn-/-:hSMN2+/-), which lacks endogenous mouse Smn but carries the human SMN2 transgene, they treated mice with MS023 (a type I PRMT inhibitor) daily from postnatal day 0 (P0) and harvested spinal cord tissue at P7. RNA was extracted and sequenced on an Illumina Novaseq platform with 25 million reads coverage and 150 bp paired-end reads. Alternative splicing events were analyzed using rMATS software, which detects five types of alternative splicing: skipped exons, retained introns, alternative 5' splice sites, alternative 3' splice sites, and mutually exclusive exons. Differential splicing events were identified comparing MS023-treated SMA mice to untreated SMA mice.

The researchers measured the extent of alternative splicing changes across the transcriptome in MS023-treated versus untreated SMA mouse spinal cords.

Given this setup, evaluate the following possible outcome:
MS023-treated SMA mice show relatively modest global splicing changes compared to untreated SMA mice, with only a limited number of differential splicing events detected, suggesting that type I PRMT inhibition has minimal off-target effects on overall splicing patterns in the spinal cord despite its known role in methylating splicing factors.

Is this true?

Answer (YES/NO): YES